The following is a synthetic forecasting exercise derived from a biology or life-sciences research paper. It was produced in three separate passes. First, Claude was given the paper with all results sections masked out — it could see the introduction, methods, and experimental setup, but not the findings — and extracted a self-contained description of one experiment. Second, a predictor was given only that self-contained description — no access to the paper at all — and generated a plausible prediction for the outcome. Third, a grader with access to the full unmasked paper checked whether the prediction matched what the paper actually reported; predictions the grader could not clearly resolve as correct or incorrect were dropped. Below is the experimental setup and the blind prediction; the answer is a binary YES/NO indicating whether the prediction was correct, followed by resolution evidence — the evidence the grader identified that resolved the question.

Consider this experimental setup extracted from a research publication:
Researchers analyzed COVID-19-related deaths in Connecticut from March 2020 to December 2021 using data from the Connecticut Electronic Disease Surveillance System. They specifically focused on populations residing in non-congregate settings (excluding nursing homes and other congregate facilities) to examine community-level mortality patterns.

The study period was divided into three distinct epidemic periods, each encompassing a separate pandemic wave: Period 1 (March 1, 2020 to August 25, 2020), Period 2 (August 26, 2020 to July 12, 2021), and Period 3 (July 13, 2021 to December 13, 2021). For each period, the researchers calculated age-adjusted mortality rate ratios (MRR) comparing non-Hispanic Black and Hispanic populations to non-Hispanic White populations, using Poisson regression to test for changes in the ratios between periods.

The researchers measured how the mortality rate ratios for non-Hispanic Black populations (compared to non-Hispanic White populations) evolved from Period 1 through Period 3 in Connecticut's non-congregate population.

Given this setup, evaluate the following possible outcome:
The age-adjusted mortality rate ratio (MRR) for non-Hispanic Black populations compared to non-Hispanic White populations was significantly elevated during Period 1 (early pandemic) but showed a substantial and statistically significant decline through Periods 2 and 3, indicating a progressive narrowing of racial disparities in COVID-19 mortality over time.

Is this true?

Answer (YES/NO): YES